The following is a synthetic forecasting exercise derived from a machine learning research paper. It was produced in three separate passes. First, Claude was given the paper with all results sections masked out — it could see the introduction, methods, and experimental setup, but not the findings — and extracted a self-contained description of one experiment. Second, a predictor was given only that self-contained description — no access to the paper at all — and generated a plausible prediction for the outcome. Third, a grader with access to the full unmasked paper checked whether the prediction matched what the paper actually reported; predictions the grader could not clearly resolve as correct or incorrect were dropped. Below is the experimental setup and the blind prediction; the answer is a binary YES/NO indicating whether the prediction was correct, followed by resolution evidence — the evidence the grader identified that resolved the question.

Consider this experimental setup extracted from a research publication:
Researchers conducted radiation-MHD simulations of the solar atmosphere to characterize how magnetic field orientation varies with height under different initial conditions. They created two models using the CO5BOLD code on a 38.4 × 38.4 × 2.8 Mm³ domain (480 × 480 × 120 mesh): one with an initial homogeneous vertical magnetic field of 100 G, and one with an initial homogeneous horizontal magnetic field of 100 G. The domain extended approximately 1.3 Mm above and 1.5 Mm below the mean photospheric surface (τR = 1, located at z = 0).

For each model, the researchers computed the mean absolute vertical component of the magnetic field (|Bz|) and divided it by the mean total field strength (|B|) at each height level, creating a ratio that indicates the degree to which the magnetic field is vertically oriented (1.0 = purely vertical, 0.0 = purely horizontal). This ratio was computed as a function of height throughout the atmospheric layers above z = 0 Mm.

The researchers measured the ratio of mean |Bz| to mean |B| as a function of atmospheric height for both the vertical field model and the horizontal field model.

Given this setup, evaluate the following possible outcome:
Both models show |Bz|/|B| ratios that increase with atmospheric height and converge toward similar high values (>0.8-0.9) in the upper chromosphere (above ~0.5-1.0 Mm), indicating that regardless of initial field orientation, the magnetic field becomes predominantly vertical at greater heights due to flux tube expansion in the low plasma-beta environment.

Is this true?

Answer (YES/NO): NO